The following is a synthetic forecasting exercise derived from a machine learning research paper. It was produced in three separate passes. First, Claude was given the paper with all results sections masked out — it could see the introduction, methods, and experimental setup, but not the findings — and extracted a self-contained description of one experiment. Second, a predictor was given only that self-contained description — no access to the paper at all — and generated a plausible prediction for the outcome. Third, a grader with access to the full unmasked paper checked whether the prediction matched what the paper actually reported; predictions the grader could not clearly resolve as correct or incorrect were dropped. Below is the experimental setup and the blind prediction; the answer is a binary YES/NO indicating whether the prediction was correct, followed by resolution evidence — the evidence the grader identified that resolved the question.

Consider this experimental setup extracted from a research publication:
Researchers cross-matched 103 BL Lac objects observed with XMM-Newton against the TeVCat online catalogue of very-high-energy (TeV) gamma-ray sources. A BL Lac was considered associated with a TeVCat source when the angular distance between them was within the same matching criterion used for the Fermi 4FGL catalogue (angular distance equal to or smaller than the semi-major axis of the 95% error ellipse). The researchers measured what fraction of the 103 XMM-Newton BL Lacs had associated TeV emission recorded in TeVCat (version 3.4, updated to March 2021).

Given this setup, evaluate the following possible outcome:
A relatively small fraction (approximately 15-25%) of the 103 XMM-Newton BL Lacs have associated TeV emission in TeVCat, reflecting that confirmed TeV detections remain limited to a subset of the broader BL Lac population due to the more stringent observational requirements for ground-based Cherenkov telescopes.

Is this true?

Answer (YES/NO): YES